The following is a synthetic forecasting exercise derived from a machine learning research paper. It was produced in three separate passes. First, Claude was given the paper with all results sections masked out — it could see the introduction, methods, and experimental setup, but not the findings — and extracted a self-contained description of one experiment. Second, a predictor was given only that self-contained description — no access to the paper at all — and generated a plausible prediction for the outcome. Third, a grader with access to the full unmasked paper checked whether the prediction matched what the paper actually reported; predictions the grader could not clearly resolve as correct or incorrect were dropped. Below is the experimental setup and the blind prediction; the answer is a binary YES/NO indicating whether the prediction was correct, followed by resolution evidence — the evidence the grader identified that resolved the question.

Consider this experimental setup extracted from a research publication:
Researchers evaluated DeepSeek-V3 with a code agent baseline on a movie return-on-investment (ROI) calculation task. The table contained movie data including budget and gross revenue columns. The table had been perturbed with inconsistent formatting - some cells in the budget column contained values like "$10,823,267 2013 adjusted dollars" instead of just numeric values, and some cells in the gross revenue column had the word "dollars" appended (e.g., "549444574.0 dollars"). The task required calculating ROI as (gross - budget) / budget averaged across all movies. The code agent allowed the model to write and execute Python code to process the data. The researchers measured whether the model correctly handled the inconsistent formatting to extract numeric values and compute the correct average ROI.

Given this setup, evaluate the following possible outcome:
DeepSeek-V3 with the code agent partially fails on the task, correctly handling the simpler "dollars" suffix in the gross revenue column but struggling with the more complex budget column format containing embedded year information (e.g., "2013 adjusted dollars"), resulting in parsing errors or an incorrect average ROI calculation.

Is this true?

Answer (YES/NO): NO